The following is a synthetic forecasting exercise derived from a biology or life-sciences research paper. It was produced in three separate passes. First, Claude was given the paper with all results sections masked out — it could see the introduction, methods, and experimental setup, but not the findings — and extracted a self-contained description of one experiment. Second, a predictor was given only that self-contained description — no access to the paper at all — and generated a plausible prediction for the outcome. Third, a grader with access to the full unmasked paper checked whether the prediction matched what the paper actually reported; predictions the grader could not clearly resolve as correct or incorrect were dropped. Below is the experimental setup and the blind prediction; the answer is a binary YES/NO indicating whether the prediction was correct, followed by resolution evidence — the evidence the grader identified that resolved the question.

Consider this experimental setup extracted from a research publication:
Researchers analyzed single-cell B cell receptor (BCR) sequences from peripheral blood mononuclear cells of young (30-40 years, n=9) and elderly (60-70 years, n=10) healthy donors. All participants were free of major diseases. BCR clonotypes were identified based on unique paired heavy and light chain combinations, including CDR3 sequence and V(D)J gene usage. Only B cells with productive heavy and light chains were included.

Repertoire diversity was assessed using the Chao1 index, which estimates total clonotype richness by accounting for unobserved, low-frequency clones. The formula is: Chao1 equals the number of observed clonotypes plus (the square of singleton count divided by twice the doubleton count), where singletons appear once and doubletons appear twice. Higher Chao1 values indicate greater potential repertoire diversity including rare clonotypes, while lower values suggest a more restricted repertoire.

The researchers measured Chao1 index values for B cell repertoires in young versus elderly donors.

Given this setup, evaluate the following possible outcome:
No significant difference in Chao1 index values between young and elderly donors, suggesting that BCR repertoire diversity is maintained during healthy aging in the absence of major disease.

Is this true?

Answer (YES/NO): YES